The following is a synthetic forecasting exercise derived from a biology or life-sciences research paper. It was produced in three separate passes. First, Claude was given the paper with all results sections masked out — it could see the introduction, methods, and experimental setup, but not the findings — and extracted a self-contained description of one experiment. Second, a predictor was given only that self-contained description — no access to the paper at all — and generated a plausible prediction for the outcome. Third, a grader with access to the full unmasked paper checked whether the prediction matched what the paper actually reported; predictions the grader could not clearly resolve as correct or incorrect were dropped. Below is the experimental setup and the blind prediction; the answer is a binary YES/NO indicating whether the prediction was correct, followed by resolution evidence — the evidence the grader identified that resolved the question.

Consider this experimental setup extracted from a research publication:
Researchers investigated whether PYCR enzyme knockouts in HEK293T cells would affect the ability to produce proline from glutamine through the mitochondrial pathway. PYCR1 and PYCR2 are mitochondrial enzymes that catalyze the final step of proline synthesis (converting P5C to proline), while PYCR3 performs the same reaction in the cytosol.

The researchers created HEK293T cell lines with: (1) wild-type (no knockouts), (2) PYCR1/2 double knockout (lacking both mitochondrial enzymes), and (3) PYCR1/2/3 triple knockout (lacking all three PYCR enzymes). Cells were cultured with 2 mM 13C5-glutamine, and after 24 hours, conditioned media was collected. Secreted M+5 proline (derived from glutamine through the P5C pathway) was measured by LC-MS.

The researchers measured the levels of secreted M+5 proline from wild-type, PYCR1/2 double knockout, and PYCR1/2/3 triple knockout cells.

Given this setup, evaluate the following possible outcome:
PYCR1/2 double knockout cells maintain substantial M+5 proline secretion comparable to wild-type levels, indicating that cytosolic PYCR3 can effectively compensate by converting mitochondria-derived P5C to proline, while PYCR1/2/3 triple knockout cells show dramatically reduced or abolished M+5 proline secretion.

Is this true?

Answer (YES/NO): NO